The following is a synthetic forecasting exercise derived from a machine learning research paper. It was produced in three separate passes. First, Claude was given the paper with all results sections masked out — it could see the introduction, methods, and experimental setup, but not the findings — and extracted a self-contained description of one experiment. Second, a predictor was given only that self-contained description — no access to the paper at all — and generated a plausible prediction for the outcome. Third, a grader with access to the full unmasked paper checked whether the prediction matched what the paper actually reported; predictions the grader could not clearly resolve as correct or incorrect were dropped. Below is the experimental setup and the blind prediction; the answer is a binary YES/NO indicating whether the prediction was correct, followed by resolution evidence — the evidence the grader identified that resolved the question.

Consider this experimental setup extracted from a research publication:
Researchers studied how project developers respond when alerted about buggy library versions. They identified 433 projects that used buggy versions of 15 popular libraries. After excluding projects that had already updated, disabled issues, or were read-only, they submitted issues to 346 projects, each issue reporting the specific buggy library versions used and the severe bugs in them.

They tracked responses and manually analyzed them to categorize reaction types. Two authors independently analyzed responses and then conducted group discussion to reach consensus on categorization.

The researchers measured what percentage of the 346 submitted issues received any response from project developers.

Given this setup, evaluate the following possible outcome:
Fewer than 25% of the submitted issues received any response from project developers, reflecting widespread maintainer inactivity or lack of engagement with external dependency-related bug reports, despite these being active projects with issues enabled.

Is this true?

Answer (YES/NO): YES